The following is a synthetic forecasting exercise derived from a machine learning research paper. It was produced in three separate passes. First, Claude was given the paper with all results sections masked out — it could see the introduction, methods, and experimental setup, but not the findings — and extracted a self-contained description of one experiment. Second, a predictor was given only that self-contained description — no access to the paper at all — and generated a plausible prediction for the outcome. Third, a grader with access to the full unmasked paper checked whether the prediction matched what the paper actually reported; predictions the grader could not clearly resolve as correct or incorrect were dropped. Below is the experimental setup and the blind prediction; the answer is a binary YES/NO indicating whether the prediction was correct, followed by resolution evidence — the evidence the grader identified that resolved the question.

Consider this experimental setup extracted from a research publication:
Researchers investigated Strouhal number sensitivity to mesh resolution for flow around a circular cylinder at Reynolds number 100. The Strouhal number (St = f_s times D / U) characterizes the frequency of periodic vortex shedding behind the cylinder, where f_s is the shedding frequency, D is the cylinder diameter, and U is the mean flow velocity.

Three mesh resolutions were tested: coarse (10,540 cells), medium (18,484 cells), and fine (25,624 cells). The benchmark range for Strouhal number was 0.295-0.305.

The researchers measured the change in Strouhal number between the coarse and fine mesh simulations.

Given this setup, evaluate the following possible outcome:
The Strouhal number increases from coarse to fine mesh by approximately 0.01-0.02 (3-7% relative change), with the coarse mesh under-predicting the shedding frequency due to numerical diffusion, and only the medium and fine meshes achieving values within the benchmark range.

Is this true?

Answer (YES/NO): NO